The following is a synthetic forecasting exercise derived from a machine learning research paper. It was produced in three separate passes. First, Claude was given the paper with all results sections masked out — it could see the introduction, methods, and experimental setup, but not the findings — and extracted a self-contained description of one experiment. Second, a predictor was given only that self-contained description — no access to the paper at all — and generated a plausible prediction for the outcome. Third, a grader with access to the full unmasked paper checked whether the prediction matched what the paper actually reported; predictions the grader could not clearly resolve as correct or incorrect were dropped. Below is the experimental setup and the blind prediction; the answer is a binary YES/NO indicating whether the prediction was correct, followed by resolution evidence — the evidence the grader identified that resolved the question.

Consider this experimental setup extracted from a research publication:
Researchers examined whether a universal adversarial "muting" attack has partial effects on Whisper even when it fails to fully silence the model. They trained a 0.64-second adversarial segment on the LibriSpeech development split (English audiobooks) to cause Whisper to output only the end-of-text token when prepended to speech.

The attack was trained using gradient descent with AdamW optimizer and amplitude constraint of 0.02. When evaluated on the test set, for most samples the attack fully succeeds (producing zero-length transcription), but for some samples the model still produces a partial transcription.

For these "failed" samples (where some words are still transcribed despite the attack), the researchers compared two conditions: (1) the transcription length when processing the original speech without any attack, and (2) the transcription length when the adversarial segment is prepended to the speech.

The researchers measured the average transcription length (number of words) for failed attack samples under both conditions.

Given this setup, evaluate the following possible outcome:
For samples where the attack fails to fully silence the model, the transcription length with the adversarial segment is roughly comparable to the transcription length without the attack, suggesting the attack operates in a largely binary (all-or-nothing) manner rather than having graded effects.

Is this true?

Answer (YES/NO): NO